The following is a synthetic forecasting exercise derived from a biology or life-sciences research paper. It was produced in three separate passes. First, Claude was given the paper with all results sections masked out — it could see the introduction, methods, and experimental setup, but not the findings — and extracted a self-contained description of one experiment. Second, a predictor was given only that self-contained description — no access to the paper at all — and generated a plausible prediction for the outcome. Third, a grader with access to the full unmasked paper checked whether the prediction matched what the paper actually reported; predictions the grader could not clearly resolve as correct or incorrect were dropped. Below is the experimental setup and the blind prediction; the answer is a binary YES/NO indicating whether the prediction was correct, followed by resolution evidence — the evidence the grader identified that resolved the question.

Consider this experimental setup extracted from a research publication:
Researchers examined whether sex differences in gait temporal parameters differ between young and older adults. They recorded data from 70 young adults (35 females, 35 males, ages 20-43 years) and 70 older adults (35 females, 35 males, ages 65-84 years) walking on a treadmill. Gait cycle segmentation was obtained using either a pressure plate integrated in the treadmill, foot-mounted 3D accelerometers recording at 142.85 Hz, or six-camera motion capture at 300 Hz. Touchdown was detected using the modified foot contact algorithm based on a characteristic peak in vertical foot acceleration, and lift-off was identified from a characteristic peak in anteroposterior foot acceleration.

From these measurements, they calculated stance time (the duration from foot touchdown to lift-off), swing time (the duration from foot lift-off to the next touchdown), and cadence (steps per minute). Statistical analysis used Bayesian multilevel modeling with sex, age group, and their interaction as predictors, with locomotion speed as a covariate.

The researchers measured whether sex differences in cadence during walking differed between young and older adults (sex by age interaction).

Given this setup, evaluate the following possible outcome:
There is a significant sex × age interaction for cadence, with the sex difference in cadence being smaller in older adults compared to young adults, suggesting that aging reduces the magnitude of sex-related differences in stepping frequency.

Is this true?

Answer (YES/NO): NO